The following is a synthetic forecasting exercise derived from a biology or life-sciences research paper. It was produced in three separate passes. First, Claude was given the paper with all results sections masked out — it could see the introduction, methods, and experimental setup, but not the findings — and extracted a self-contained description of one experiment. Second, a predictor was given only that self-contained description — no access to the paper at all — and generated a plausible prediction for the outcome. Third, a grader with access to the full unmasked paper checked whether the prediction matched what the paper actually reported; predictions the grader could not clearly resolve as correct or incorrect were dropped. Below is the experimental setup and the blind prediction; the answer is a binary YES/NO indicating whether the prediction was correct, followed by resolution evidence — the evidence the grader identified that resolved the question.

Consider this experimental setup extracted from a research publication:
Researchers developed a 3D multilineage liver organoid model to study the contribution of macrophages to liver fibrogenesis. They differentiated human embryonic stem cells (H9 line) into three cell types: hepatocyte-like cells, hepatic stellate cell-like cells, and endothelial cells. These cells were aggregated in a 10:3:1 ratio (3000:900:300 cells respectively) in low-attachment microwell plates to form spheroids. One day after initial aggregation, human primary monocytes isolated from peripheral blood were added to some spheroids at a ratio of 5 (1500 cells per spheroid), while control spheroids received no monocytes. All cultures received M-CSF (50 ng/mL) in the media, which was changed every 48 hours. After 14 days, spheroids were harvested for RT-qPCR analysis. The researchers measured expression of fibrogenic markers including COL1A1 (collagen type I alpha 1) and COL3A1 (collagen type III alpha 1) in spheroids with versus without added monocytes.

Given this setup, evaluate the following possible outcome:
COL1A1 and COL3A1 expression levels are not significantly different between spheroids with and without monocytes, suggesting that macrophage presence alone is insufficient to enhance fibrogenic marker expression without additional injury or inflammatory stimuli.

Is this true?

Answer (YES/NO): NO